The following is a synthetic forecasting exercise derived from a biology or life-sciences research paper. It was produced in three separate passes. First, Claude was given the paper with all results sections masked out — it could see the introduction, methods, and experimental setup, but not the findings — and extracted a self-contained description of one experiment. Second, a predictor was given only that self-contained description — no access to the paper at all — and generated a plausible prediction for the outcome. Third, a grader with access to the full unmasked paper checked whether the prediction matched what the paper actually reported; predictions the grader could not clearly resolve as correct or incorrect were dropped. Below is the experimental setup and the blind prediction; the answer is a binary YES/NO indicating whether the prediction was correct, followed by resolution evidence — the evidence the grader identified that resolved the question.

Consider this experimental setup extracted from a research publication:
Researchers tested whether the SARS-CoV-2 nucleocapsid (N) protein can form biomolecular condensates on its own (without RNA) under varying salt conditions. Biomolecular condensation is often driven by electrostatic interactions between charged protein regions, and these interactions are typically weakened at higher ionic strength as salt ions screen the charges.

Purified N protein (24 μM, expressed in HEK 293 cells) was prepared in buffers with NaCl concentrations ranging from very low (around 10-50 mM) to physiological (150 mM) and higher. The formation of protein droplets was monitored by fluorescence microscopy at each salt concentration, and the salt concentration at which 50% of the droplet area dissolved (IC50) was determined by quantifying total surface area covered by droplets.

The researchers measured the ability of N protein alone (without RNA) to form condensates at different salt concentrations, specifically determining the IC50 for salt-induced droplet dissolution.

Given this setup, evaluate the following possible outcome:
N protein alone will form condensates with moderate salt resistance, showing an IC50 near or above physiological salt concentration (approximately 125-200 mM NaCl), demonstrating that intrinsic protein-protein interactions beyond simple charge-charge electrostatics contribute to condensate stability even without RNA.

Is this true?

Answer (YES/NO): NO